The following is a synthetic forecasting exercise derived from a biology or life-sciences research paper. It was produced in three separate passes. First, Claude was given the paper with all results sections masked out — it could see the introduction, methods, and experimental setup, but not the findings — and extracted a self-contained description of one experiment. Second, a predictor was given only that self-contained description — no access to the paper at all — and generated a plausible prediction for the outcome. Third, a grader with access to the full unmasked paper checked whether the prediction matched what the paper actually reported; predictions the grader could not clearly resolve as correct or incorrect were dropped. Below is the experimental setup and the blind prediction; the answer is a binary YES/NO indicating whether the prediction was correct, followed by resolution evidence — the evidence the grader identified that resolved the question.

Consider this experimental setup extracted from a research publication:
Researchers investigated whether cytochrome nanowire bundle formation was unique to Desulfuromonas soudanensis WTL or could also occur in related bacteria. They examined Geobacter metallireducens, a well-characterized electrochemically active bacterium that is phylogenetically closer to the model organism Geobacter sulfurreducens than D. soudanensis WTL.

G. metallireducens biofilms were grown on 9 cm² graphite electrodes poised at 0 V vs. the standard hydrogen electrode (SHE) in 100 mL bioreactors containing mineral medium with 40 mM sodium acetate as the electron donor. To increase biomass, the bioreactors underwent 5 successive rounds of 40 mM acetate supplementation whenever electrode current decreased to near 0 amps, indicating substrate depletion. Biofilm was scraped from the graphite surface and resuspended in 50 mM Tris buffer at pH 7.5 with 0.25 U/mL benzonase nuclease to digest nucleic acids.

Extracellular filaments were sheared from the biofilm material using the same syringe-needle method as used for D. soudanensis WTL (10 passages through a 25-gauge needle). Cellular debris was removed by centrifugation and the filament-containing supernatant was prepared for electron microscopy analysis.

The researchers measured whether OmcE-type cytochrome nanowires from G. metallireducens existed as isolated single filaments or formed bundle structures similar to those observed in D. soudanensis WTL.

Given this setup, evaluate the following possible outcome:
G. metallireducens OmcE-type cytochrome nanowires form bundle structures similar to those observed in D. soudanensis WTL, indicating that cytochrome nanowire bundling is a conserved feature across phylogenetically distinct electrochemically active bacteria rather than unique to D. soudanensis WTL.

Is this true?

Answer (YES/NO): YES